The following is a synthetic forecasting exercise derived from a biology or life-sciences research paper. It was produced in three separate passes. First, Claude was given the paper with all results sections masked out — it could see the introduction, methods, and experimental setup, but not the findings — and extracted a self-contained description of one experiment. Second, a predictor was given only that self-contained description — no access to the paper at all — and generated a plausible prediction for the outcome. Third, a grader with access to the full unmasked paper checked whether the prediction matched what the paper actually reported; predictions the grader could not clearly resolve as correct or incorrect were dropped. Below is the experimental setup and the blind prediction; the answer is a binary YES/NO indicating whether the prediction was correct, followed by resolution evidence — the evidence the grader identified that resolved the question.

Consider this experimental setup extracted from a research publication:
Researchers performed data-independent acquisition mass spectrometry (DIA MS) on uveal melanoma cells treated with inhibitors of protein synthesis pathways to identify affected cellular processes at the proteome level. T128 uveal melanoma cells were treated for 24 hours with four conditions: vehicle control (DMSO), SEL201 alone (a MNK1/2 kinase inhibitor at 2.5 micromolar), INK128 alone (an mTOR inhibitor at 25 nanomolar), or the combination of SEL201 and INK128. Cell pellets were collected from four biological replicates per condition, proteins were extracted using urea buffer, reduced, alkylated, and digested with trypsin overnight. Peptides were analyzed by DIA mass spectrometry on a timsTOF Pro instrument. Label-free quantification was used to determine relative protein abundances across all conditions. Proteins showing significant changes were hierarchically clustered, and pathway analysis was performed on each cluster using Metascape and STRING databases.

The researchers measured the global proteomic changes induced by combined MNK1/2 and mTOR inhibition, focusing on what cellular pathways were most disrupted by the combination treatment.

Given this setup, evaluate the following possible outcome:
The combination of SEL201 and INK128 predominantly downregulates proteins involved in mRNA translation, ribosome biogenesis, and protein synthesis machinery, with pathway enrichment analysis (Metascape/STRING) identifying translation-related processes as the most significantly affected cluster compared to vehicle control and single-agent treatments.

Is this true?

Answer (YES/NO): NO